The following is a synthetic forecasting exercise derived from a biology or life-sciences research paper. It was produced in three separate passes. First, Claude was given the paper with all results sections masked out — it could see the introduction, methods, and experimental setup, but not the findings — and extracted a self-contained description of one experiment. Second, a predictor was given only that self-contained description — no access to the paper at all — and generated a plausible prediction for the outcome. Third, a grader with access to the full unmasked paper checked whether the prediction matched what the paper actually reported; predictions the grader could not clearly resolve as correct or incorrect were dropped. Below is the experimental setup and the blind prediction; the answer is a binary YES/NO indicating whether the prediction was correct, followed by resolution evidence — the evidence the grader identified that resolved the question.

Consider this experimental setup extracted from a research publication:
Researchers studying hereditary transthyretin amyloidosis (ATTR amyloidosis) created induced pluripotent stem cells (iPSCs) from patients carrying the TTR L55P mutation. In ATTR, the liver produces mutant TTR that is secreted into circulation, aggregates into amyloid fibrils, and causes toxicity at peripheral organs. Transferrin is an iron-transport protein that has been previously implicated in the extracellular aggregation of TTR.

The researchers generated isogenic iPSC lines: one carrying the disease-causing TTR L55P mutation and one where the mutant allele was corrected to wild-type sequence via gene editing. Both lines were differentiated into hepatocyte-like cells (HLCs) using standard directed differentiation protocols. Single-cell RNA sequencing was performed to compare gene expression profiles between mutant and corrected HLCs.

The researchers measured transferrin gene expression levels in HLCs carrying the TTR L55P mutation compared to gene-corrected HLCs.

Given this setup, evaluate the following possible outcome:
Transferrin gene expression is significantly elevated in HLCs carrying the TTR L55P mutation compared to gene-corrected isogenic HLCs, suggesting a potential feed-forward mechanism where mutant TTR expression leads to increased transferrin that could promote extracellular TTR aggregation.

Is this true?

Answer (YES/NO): NO